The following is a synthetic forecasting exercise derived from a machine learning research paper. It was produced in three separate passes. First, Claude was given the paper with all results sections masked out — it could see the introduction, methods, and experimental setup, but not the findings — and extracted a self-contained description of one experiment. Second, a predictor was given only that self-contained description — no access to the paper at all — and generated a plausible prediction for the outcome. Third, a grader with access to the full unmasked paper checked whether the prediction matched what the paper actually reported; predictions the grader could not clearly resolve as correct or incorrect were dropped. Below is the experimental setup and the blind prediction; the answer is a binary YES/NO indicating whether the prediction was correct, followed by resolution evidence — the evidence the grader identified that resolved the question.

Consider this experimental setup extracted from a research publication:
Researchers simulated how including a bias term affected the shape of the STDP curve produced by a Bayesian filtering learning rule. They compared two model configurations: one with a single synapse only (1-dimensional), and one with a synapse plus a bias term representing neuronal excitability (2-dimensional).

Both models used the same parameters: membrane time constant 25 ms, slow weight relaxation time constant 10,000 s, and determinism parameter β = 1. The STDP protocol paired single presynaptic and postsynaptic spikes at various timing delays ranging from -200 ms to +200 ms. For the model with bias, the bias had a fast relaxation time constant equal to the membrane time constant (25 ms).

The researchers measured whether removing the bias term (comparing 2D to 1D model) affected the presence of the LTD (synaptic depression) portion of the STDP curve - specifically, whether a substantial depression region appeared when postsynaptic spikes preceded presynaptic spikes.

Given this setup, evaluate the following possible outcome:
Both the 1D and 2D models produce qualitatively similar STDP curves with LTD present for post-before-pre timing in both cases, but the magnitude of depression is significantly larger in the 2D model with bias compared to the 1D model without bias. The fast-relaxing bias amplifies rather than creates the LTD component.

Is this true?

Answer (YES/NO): NO